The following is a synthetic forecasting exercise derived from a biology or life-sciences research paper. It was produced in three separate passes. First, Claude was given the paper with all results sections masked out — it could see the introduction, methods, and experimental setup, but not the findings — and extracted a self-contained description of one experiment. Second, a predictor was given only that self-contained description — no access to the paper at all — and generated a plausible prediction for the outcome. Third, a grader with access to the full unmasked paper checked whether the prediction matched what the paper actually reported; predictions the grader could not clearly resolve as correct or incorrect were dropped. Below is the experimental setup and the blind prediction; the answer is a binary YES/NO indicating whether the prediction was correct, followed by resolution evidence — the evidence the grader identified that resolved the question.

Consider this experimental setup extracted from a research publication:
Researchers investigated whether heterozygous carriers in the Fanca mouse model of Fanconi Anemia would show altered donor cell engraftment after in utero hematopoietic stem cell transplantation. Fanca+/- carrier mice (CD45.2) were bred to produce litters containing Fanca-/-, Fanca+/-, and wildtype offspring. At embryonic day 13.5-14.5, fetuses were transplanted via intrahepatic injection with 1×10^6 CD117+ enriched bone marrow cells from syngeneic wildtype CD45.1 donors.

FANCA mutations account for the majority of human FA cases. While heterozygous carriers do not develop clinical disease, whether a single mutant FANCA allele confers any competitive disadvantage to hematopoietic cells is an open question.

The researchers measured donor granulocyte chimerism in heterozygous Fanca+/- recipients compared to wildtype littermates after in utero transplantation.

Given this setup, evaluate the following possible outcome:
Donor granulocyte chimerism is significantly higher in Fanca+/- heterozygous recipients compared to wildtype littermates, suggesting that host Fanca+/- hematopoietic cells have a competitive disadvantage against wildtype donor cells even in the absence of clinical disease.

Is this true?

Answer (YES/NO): NO